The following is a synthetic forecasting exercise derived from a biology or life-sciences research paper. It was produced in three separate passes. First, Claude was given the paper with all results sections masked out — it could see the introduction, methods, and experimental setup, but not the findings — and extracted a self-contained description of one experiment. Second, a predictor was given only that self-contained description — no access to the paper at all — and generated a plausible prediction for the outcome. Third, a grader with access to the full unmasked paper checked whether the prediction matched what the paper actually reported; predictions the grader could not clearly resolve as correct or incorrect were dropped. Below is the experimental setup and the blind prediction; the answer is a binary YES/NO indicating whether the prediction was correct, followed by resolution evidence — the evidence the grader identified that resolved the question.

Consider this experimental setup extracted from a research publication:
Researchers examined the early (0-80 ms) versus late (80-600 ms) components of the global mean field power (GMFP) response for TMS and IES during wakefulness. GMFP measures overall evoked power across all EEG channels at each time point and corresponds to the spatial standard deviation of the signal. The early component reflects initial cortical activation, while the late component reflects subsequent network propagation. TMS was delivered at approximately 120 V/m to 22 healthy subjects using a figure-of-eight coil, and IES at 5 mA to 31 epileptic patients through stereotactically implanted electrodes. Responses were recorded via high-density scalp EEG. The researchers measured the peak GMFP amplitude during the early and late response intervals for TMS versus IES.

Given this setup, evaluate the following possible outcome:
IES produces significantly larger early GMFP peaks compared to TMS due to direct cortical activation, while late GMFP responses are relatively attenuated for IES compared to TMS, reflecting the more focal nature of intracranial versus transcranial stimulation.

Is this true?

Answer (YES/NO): NO